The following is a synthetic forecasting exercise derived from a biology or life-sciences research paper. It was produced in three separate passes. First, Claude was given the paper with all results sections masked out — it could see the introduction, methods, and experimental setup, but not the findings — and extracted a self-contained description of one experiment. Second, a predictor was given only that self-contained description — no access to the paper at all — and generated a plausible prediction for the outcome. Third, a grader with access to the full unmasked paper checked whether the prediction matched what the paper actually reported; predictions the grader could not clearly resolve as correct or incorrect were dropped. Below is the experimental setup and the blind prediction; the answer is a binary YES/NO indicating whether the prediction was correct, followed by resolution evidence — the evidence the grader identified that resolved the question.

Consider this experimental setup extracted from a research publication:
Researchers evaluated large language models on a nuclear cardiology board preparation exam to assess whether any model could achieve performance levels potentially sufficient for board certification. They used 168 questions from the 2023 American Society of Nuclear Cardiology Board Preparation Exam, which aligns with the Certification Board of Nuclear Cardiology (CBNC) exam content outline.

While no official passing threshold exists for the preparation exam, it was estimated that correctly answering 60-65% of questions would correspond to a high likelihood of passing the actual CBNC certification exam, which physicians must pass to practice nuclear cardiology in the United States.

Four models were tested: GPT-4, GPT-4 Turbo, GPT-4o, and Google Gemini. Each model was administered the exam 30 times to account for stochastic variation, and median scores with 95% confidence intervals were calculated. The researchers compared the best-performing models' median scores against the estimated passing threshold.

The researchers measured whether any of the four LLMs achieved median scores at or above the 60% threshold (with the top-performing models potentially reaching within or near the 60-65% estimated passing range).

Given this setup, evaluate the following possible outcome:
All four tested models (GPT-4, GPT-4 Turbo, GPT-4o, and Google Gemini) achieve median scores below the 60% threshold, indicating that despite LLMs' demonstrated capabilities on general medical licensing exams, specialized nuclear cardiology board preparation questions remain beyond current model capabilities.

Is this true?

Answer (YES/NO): NO